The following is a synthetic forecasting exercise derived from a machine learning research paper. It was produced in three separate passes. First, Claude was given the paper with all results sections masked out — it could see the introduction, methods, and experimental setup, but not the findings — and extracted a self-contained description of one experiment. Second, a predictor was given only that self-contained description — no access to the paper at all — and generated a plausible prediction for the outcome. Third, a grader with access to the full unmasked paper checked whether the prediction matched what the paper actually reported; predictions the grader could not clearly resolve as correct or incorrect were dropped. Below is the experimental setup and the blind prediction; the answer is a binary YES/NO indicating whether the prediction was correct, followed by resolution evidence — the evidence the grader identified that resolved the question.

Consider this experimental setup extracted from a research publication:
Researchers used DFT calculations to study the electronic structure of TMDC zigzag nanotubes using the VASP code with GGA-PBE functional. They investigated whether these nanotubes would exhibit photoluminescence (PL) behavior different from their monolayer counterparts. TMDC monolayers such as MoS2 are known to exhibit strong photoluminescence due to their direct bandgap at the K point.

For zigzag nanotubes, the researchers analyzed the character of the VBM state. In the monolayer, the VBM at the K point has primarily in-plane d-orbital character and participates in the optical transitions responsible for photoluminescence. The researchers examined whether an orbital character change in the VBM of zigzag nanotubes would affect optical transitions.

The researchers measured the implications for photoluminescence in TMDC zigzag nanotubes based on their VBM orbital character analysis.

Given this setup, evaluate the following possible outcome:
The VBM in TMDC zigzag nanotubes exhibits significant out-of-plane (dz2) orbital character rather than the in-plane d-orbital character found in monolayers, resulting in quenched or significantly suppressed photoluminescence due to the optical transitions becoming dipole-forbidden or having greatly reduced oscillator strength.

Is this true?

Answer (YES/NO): NO